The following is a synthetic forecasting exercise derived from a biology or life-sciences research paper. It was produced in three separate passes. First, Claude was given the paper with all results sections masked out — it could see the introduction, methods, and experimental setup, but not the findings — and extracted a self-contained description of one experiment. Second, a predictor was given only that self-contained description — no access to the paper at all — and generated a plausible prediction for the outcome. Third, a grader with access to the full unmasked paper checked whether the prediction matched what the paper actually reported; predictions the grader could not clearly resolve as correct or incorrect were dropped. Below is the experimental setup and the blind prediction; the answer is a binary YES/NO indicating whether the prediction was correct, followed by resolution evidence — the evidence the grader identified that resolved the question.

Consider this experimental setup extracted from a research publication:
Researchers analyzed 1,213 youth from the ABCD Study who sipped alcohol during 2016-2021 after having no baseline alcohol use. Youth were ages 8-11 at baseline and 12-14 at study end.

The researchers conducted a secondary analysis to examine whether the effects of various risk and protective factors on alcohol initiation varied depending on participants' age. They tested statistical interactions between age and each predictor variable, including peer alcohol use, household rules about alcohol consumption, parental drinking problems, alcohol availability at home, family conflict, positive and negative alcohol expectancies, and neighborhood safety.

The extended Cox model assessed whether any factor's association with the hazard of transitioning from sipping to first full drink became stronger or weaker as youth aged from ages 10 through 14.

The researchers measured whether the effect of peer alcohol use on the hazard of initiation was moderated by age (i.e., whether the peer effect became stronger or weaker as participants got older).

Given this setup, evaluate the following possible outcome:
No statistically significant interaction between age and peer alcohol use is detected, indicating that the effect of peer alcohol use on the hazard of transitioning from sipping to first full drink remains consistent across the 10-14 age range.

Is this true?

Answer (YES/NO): YES